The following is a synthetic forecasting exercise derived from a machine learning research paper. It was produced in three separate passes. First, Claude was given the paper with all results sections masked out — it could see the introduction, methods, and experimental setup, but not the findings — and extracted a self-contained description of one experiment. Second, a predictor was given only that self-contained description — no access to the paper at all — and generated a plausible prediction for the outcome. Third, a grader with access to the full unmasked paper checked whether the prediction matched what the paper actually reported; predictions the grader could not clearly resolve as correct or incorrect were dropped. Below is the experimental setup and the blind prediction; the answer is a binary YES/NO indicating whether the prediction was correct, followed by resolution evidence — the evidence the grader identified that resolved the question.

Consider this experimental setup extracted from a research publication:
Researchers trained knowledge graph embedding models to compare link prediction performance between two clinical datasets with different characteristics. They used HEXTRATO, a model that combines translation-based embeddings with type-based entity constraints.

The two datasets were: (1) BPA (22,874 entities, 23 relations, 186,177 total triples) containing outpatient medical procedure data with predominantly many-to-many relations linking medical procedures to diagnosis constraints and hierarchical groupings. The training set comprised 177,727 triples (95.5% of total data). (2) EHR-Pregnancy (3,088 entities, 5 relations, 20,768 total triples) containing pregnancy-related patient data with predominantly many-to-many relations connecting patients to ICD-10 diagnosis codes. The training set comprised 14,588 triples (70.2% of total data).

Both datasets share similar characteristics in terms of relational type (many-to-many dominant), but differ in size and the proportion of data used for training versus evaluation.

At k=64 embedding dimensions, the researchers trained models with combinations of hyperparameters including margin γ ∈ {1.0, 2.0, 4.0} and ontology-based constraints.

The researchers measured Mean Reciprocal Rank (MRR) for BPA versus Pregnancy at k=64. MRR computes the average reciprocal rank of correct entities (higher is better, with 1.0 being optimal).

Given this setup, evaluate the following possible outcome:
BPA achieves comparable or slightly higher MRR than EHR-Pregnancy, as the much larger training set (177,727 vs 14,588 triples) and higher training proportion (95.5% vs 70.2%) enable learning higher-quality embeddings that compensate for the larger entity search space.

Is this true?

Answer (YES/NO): NO